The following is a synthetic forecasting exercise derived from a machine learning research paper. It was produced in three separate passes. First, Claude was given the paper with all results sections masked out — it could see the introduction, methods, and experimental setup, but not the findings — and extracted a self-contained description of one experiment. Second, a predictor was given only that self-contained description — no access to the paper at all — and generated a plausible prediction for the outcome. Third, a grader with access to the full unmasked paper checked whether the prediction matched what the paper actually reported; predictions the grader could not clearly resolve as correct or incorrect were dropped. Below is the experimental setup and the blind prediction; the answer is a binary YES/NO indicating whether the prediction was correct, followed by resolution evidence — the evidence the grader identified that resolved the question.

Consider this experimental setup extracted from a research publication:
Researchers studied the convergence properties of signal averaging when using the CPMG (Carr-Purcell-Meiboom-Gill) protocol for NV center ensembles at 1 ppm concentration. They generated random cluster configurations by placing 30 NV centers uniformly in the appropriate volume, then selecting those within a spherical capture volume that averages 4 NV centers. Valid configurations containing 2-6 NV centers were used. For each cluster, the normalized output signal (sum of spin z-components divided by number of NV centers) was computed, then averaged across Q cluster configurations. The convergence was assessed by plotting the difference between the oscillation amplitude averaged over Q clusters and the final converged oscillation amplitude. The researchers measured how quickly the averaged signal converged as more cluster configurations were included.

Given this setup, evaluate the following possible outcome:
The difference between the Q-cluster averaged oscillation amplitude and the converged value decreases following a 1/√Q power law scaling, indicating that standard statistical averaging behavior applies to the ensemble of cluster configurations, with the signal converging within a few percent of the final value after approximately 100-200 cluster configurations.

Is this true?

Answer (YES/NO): NO